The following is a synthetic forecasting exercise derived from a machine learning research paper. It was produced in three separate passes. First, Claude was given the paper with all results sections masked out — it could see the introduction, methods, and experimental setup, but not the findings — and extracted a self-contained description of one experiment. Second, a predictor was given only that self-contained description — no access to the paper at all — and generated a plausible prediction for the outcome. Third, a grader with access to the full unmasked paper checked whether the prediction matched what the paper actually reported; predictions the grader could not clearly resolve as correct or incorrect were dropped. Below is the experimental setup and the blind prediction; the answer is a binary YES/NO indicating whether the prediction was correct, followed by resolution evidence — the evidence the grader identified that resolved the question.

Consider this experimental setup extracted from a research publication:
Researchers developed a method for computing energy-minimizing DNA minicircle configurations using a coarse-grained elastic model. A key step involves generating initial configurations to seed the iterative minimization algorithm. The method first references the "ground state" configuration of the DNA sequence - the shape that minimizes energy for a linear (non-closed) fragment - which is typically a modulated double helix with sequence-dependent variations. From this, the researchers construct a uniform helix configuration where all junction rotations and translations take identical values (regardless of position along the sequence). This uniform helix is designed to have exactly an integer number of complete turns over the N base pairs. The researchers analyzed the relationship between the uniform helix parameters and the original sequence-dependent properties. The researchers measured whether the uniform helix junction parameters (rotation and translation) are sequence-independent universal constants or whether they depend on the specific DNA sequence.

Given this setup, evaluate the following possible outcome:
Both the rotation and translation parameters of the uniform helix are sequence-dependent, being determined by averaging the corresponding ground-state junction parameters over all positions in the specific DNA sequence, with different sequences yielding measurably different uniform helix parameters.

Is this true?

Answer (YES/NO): NO